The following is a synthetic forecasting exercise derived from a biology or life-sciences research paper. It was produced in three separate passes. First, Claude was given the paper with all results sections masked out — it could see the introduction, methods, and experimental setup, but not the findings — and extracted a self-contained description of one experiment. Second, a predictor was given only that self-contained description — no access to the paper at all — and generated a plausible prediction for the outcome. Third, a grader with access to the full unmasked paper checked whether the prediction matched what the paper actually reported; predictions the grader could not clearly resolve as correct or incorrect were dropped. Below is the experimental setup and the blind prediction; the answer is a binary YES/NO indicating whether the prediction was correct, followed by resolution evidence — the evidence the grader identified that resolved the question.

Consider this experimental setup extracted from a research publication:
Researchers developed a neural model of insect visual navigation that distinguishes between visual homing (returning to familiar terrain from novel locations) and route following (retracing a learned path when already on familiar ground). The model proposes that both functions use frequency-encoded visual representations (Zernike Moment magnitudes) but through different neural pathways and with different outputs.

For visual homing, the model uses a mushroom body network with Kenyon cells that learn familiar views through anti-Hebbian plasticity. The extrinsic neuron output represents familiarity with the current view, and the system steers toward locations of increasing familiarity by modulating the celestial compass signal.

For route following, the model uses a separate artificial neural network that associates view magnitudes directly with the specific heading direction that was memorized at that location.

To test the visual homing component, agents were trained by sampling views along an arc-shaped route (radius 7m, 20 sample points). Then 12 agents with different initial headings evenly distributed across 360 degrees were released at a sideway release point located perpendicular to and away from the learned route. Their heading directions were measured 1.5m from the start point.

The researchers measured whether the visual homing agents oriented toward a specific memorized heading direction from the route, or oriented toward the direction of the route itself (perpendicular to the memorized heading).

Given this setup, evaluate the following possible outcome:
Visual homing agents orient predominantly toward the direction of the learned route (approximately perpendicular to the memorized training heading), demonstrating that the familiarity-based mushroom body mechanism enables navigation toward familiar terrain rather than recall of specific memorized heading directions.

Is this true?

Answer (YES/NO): YES